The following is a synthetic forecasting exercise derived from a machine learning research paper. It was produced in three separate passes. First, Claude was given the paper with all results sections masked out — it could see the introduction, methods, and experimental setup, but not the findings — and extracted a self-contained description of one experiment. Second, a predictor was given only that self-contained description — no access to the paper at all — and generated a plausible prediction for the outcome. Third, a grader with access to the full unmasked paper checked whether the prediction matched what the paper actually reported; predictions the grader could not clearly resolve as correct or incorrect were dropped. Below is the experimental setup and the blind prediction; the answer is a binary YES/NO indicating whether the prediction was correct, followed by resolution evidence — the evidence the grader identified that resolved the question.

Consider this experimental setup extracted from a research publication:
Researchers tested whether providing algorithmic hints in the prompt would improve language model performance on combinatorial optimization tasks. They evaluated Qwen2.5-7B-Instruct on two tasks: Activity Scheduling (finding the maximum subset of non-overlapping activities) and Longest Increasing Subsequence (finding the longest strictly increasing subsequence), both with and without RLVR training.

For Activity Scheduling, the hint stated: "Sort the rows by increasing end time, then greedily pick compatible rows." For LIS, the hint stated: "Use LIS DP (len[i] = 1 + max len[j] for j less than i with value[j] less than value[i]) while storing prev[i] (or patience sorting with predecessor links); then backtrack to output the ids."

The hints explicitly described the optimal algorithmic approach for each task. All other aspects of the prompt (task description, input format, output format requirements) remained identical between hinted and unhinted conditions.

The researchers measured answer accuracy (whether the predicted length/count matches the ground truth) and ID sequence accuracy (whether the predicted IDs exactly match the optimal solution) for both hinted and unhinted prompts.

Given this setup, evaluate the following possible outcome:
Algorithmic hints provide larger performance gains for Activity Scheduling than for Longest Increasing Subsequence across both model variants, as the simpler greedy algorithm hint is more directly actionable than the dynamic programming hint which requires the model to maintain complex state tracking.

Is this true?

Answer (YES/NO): NO